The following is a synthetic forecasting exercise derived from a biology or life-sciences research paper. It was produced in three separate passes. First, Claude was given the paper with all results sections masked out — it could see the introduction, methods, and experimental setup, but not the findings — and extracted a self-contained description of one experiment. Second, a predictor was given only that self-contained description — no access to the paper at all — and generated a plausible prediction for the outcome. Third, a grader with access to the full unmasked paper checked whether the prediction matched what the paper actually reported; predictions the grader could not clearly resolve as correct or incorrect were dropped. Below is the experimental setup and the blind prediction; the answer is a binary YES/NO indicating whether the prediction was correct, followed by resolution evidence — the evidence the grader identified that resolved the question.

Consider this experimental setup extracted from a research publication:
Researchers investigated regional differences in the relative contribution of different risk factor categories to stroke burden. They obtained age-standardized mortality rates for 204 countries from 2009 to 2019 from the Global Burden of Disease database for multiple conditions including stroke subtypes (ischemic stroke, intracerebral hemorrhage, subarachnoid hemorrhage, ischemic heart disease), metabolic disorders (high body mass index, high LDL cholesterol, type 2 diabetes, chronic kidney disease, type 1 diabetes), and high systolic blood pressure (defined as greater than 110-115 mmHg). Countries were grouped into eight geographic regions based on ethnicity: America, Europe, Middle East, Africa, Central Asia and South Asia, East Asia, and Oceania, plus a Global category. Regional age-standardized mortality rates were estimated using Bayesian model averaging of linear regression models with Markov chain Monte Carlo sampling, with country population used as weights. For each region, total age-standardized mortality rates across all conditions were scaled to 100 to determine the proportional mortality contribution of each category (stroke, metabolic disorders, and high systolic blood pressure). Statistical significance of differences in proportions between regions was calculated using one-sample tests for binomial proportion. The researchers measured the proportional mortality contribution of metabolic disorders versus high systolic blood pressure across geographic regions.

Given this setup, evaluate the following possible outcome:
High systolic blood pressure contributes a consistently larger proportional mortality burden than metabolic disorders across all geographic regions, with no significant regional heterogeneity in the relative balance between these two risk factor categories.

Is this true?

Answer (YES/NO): NO